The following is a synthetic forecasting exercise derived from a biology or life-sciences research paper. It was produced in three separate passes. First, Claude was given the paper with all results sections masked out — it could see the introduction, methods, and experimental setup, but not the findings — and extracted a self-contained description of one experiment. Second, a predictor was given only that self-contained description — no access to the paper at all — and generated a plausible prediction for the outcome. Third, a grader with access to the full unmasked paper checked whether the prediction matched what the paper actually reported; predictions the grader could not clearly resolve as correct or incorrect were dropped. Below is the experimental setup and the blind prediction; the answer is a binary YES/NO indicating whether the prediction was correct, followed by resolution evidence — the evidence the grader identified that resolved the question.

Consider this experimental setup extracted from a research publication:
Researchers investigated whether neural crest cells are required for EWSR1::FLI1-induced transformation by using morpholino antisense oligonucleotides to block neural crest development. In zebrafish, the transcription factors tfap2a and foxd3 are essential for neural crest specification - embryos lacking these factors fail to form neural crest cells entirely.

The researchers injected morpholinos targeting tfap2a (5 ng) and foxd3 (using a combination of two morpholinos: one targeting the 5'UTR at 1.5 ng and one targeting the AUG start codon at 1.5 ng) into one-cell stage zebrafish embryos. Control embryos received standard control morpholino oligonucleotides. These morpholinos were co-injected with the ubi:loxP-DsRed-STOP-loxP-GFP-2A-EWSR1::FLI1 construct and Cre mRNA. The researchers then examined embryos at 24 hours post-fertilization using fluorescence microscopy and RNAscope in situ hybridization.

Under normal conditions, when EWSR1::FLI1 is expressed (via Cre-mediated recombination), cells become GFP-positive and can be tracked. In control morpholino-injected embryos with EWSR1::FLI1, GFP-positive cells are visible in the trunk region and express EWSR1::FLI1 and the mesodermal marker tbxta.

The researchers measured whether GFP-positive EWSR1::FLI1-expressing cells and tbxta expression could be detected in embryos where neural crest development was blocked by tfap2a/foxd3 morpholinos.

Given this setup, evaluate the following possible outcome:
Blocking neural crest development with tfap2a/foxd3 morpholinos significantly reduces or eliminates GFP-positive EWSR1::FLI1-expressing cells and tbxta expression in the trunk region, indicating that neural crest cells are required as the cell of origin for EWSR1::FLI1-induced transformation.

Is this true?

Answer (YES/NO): YES